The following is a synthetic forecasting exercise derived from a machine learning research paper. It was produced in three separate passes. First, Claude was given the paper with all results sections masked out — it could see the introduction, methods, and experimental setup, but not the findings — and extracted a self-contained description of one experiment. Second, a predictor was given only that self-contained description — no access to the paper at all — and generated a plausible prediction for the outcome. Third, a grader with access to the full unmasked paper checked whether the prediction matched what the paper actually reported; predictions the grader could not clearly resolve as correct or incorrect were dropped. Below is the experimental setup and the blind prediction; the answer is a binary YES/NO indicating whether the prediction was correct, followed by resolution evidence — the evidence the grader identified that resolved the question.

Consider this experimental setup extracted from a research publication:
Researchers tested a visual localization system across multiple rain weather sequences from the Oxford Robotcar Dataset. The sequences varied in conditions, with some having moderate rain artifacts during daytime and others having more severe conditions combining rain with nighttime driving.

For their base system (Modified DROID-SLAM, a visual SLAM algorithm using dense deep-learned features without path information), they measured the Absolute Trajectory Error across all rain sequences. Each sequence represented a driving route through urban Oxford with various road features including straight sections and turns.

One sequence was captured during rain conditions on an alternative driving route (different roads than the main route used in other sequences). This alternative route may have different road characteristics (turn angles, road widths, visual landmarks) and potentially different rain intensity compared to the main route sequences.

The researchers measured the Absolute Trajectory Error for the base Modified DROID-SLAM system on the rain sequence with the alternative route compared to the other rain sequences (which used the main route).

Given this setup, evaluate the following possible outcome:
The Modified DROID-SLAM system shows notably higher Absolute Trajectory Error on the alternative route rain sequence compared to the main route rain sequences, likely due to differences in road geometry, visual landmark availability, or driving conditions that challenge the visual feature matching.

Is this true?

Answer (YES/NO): NO